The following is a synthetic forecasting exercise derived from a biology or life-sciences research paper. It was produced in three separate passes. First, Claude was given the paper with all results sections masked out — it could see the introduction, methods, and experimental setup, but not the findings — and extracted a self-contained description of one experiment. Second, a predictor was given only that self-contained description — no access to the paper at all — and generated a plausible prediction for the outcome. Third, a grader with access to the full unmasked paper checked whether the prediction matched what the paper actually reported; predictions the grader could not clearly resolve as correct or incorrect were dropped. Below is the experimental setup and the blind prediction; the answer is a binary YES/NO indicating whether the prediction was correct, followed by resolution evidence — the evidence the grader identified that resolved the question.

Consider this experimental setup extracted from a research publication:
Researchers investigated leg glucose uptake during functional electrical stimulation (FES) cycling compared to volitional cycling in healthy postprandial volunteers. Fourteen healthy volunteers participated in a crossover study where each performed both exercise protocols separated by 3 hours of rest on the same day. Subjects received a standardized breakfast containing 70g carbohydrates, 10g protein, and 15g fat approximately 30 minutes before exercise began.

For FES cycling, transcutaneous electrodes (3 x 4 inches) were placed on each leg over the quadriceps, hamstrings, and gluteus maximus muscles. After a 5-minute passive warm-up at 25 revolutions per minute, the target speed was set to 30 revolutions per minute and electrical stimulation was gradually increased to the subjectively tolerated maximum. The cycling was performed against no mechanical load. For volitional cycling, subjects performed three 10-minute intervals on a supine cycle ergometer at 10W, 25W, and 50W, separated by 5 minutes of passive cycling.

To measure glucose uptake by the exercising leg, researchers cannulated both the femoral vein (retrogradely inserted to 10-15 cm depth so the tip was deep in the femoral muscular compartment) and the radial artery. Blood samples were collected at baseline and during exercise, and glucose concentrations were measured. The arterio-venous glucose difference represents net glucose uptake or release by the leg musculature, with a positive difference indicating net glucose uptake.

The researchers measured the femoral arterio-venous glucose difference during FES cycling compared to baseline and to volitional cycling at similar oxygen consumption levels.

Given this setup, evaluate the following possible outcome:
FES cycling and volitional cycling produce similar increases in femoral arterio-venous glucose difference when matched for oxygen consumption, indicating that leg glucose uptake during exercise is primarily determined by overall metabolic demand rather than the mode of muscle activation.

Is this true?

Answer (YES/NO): NO